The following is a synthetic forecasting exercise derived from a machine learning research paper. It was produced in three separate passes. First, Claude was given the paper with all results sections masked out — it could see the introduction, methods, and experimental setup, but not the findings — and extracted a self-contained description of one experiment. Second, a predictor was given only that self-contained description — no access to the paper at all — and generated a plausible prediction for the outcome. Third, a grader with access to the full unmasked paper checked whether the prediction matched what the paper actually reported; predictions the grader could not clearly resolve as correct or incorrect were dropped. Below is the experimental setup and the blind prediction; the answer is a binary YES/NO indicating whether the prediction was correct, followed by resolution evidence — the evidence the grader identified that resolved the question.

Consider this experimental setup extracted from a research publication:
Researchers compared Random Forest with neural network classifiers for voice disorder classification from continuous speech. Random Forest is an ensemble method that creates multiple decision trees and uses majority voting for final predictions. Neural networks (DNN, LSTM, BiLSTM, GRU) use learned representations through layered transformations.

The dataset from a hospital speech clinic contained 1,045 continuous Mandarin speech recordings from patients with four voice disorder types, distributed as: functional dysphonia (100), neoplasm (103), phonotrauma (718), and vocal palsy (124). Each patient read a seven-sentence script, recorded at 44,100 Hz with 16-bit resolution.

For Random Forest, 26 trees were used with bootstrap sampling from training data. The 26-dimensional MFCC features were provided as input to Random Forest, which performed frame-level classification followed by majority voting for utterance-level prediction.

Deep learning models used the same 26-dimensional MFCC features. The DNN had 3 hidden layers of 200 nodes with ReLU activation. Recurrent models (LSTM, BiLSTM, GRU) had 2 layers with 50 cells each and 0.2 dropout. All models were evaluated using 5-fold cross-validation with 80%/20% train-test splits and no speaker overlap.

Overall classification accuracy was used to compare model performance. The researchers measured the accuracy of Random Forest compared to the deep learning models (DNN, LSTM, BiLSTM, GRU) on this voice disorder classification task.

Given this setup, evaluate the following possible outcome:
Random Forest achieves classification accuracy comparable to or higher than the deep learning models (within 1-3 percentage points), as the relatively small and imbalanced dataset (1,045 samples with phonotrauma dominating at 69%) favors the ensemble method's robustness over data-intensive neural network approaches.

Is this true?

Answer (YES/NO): NO